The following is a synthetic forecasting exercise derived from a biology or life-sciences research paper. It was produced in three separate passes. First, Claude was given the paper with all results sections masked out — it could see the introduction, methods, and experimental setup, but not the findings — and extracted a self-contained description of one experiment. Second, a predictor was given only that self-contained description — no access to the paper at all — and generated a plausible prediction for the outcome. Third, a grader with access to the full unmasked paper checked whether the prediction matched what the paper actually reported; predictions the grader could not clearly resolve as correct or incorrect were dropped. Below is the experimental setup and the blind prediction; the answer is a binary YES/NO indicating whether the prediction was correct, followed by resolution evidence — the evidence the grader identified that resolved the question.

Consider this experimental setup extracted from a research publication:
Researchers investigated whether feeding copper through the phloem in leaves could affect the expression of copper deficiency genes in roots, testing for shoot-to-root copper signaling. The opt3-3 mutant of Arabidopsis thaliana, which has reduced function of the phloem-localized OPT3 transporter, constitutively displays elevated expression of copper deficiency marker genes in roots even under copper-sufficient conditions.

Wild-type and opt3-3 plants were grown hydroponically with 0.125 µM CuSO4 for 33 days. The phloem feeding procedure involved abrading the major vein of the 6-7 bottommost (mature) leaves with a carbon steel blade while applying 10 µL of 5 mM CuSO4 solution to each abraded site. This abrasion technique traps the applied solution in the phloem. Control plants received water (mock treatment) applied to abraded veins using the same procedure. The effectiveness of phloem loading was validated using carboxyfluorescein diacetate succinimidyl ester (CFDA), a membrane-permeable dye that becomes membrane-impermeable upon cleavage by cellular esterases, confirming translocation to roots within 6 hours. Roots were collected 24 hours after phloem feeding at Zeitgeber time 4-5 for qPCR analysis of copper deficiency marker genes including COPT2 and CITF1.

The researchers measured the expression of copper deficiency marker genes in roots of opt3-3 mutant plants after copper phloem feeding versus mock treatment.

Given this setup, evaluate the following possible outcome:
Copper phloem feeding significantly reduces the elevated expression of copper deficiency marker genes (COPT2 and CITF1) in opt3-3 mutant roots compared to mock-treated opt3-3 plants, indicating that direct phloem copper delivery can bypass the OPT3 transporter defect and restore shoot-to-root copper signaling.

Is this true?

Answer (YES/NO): YES